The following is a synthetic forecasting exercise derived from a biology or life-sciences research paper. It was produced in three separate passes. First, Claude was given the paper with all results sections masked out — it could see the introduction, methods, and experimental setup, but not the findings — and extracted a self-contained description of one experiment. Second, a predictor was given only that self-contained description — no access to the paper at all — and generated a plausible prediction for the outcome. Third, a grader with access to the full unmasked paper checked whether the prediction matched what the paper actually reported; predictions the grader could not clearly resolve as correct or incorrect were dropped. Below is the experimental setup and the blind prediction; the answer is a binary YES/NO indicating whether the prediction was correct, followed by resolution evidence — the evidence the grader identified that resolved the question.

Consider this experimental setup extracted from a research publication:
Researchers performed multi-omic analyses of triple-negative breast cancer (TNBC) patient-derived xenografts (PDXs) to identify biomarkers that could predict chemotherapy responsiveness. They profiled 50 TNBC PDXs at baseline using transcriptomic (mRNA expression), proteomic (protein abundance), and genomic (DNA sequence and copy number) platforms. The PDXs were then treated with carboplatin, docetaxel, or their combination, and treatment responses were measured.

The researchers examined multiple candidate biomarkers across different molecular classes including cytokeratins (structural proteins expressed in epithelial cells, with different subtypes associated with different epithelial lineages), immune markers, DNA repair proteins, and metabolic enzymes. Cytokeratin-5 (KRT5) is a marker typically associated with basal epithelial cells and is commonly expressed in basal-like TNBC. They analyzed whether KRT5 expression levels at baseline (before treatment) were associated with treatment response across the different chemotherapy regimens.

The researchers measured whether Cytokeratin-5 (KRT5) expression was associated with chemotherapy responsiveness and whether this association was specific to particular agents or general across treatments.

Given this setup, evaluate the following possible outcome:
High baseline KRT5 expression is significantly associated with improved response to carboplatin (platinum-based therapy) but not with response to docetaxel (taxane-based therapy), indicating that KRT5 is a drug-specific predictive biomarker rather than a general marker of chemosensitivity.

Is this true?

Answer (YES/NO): NO